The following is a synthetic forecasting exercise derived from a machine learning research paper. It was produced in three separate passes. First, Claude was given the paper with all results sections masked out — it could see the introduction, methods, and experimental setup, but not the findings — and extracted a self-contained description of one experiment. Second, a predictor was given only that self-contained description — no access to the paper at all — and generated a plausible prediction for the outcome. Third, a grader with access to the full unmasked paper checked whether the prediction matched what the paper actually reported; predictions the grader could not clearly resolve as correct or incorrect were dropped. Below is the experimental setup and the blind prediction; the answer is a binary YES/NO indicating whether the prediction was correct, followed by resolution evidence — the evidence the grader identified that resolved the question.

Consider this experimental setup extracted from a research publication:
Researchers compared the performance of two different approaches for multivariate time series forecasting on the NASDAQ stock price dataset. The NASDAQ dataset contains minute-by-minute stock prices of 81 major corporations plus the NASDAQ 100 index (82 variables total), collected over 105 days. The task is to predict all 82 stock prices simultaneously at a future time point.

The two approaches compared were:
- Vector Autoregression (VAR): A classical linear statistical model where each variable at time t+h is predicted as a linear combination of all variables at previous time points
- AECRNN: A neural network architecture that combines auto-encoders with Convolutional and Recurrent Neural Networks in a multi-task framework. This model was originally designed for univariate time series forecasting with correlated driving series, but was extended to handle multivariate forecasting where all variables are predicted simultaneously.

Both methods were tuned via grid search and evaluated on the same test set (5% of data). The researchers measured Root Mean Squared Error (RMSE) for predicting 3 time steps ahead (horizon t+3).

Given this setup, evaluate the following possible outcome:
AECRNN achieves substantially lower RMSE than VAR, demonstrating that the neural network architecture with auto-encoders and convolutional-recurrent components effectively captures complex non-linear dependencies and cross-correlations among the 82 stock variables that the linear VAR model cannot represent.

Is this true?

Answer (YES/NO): NO